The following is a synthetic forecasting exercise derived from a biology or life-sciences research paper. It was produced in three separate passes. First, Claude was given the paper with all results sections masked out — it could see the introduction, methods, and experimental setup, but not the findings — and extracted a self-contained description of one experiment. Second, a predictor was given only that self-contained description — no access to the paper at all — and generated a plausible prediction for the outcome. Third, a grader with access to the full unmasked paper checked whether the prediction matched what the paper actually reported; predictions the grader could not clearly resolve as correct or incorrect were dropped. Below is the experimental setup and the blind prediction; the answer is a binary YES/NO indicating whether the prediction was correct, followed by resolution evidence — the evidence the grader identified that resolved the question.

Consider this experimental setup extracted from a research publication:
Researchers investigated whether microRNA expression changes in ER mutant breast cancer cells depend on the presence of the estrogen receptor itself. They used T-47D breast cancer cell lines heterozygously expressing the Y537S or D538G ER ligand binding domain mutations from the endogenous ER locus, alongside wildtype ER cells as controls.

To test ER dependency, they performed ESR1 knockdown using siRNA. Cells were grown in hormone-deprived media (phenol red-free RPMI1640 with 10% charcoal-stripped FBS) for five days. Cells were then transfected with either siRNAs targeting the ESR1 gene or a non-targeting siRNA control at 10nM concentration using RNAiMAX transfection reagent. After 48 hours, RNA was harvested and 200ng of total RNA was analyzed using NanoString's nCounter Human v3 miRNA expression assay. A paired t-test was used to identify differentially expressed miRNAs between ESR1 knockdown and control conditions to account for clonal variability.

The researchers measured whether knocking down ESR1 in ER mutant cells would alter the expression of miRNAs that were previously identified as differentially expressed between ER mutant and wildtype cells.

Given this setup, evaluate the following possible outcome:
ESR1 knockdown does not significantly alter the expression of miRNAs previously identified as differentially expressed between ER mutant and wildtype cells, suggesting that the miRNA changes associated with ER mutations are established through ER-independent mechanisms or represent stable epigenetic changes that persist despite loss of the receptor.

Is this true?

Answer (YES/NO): NO